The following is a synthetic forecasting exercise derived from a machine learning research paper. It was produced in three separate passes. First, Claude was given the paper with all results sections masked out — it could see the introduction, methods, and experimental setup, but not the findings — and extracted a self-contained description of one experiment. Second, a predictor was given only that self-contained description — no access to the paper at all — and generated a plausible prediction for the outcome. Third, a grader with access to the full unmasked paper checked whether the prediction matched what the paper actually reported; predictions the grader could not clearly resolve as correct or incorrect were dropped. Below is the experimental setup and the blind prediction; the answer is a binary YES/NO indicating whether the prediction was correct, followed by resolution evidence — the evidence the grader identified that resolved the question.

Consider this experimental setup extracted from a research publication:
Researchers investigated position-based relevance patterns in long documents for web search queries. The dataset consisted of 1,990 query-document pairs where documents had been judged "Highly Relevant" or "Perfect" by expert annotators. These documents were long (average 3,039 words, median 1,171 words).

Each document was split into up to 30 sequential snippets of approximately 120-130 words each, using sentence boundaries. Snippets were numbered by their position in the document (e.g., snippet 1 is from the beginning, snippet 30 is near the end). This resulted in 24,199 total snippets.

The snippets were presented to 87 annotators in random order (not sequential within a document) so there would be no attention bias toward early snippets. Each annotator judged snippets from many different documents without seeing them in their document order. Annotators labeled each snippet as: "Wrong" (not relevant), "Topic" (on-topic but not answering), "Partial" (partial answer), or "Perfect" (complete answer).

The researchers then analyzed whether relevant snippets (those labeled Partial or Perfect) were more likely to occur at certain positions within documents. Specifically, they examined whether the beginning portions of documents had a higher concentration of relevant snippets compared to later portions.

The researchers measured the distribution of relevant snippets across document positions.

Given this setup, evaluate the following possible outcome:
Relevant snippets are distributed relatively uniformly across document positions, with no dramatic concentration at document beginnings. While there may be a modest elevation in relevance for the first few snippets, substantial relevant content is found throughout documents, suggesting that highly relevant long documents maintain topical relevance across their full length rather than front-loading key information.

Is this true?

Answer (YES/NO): YES